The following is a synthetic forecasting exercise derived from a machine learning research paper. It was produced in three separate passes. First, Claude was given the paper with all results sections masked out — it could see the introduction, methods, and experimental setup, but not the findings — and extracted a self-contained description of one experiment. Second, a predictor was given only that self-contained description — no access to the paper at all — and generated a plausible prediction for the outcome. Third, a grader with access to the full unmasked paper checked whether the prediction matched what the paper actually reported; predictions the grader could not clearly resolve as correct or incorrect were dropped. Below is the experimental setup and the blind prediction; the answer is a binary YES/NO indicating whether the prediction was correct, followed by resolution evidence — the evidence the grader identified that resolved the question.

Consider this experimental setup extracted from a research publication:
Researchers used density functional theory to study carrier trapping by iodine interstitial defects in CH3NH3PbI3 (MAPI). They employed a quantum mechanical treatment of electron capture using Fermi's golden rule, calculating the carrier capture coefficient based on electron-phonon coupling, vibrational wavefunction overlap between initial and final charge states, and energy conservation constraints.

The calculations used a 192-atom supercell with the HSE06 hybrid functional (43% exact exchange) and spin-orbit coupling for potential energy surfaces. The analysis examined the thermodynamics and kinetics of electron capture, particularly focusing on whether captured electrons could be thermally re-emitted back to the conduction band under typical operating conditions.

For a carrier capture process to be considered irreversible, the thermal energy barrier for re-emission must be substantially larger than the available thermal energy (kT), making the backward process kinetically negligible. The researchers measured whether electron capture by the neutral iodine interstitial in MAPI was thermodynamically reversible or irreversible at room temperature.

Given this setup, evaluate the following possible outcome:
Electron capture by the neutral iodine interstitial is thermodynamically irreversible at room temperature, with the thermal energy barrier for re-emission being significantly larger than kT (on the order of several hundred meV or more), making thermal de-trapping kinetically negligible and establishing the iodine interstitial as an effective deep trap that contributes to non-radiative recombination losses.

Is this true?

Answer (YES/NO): YES